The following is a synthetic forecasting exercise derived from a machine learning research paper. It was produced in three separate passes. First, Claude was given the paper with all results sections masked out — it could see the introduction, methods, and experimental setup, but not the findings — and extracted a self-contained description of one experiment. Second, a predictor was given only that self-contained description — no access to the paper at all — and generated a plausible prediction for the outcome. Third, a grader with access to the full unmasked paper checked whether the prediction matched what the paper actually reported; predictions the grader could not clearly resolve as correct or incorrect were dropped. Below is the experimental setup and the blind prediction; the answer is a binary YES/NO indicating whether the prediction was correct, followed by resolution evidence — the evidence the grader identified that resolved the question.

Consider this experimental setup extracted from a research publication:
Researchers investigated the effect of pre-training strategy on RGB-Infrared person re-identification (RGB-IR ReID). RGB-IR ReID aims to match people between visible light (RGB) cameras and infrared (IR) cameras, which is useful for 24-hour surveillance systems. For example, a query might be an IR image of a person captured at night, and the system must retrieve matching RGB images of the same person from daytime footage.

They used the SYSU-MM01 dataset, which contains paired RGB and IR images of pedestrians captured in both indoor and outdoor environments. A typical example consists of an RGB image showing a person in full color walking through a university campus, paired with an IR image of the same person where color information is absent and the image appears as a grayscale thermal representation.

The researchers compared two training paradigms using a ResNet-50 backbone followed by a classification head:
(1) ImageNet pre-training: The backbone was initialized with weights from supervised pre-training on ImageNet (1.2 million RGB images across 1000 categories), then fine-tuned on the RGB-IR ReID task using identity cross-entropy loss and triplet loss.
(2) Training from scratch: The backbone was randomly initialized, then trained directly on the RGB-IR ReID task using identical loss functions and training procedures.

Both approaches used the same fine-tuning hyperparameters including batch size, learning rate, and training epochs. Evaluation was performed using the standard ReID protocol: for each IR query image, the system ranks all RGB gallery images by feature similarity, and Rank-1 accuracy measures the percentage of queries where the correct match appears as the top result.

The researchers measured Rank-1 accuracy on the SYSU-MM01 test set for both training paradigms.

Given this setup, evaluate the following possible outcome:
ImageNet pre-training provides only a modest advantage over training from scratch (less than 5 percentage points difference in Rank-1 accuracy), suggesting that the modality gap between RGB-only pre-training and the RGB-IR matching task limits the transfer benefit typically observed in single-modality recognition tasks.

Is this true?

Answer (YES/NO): NO